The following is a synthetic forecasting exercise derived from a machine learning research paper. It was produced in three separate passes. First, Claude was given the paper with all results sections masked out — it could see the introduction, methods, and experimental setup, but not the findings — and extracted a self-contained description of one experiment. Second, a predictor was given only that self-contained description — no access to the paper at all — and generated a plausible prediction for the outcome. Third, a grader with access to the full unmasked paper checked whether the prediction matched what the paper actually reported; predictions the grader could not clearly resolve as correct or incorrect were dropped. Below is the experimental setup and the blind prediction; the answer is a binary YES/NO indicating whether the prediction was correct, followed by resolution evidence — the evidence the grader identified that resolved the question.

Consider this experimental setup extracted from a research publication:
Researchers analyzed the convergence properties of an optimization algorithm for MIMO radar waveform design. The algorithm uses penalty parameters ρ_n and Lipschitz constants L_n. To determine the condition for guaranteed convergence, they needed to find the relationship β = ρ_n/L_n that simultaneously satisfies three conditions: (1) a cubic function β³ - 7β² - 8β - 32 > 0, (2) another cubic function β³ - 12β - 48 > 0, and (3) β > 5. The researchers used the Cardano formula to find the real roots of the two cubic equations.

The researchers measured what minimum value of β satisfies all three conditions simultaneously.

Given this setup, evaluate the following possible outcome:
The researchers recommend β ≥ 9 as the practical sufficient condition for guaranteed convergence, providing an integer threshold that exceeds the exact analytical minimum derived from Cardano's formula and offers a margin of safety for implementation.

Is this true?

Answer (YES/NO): YES